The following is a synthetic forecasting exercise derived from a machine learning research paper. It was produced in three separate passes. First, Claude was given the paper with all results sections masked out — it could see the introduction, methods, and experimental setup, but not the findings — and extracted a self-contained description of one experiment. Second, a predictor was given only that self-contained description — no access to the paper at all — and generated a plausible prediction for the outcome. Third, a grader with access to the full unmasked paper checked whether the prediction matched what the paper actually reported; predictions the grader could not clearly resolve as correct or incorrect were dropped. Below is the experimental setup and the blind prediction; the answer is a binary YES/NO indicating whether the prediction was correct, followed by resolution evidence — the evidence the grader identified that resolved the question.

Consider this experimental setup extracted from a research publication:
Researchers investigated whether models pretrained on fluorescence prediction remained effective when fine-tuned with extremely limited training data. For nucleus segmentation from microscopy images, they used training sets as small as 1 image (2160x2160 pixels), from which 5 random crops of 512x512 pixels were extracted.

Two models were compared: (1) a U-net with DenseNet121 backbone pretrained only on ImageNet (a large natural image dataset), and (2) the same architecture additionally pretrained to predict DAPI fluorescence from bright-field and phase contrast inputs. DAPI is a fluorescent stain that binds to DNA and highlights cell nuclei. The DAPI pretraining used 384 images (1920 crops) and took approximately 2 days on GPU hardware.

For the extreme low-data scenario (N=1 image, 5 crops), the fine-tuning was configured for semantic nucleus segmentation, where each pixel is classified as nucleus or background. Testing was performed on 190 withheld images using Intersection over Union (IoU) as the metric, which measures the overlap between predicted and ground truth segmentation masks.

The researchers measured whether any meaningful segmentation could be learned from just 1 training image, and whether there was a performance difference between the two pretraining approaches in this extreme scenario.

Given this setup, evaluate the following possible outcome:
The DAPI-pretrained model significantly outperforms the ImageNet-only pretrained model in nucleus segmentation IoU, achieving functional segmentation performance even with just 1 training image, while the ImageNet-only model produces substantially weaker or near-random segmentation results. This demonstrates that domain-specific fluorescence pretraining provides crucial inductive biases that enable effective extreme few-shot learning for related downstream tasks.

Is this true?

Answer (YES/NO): NO